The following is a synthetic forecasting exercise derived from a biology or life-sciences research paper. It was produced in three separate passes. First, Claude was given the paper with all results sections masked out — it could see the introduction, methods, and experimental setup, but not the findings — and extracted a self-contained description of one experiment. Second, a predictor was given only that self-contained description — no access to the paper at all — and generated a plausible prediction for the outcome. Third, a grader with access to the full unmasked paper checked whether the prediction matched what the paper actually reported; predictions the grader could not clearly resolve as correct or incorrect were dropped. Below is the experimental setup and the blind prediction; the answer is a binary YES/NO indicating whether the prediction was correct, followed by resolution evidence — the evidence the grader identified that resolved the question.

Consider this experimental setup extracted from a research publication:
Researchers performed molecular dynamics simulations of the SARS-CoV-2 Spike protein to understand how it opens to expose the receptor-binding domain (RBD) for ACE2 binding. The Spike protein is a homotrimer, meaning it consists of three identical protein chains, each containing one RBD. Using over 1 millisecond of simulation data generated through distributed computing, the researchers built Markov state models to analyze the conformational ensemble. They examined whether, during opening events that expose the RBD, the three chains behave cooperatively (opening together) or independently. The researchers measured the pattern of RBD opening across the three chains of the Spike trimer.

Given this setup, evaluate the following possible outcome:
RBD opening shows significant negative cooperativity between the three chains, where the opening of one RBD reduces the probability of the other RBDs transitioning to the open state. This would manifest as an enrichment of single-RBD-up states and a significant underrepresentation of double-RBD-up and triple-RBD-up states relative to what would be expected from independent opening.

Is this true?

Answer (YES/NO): YES